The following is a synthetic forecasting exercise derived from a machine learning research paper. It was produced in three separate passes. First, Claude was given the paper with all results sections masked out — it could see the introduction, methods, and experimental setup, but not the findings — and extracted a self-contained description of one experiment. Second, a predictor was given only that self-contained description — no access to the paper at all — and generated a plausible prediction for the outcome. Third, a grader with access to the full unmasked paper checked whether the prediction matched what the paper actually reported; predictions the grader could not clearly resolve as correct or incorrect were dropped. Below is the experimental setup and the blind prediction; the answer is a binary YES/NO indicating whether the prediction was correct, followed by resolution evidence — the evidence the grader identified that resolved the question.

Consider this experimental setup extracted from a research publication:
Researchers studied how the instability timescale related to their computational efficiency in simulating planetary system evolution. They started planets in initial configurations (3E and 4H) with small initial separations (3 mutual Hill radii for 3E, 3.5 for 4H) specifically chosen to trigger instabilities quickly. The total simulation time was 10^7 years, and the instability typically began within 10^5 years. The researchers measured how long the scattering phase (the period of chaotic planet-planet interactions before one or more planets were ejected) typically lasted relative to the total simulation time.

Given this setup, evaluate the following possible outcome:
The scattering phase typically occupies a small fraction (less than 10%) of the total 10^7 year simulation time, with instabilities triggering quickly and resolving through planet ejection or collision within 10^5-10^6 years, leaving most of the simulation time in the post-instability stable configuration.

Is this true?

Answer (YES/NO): YES